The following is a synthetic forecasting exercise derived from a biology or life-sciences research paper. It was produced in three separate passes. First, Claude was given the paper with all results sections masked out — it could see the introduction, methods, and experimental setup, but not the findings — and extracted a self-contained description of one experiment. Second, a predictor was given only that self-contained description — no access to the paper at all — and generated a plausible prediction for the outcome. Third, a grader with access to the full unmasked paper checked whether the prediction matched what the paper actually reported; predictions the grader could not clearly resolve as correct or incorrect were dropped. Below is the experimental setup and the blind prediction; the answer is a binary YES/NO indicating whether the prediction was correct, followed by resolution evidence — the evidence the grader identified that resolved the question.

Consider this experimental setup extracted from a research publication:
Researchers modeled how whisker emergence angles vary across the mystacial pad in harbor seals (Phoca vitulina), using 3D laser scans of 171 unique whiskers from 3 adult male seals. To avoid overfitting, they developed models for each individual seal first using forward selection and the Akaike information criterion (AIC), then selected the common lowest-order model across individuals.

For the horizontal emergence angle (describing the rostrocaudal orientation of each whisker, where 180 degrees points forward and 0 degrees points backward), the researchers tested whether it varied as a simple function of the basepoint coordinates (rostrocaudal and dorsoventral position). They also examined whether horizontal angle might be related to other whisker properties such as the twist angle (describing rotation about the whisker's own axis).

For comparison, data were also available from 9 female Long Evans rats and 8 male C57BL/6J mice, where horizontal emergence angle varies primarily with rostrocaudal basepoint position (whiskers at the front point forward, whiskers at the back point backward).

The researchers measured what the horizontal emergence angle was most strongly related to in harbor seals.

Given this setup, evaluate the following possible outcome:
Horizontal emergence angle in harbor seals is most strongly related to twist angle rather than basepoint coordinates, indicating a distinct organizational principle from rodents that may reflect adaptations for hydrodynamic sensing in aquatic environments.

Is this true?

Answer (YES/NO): NO